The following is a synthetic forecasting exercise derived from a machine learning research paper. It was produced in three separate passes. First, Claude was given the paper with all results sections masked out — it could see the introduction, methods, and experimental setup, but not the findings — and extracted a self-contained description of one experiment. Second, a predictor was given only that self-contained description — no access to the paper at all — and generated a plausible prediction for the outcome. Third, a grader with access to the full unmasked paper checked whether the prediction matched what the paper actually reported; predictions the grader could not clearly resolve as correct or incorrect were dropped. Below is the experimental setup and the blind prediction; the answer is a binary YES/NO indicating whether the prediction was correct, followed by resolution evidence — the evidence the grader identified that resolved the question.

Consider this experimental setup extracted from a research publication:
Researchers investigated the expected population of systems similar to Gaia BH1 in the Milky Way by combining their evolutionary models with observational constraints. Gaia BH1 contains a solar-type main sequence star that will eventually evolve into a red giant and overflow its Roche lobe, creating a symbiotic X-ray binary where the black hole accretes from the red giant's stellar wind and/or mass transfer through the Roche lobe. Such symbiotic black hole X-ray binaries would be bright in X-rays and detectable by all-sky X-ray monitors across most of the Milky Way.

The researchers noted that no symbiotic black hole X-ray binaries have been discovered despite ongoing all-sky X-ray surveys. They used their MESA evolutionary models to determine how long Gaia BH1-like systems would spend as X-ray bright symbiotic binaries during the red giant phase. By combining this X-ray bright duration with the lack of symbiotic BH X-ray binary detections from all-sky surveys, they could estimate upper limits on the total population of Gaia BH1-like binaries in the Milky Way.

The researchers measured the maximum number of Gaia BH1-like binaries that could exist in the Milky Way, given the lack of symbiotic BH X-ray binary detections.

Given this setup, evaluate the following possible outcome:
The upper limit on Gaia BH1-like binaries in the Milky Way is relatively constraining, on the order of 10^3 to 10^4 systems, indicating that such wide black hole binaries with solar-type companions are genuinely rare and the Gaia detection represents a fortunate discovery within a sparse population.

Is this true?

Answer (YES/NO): NO